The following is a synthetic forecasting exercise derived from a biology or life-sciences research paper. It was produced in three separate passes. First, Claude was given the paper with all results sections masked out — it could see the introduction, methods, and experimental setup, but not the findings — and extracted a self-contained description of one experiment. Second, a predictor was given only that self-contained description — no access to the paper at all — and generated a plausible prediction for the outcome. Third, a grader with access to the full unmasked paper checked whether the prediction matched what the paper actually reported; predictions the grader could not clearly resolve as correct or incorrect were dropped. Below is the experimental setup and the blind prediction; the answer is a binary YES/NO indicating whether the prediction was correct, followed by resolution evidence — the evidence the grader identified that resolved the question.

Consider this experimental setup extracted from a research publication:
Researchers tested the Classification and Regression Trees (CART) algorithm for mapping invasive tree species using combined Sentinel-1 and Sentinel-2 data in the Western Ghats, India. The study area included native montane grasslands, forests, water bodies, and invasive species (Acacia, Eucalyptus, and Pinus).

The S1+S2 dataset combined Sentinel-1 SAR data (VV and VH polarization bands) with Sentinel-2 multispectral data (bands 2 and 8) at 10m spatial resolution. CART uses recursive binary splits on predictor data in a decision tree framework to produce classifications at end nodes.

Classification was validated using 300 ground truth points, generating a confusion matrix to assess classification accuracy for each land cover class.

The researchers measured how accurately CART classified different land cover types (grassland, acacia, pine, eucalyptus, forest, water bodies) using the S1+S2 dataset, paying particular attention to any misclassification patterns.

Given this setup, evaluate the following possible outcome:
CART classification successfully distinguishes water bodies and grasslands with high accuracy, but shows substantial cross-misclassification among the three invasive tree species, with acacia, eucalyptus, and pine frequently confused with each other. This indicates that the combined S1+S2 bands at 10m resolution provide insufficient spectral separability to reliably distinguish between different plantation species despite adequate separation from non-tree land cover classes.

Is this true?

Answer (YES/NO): NO